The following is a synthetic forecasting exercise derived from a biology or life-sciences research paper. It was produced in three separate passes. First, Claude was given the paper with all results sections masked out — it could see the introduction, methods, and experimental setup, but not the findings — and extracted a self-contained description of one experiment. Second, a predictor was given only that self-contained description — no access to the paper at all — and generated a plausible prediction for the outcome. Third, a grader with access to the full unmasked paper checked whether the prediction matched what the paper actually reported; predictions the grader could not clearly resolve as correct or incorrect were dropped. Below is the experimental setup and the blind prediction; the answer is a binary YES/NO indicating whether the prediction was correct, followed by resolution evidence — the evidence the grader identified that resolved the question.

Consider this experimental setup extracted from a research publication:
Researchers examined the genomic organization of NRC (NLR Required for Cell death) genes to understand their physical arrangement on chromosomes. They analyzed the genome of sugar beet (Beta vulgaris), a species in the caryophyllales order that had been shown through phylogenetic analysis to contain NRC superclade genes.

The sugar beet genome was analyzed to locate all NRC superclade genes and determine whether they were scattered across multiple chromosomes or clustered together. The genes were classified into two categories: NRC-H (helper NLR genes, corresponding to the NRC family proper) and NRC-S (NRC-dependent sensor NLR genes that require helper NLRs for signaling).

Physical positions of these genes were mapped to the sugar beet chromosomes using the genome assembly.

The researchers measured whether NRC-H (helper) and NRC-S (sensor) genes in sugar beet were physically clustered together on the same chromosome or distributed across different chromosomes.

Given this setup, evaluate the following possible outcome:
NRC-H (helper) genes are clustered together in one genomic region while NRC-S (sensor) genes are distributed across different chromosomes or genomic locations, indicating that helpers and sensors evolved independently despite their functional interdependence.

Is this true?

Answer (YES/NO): NO